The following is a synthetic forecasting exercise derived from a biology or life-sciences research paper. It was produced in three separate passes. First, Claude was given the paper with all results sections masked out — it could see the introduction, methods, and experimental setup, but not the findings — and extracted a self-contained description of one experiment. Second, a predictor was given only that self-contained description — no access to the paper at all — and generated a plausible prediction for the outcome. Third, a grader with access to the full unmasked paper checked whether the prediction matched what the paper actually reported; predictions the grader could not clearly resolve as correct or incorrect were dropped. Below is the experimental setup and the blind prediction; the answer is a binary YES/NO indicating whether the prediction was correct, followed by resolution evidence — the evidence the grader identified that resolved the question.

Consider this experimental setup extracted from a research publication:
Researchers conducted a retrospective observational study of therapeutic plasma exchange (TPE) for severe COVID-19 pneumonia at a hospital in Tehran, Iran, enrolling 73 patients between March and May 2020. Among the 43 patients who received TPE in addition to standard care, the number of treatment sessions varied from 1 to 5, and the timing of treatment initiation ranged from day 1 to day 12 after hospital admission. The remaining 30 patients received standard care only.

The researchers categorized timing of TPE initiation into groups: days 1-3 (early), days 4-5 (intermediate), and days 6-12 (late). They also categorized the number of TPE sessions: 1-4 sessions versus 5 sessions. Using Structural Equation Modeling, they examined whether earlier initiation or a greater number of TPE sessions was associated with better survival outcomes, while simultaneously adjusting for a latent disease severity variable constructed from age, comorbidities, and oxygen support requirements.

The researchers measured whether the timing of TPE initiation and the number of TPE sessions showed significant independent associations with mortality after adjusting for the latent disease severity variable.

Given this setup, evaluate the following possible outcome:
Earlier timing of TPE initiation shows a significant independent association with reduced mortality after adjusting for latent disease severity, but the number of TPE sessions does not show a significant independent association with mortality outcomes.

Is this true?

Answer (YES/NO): NO